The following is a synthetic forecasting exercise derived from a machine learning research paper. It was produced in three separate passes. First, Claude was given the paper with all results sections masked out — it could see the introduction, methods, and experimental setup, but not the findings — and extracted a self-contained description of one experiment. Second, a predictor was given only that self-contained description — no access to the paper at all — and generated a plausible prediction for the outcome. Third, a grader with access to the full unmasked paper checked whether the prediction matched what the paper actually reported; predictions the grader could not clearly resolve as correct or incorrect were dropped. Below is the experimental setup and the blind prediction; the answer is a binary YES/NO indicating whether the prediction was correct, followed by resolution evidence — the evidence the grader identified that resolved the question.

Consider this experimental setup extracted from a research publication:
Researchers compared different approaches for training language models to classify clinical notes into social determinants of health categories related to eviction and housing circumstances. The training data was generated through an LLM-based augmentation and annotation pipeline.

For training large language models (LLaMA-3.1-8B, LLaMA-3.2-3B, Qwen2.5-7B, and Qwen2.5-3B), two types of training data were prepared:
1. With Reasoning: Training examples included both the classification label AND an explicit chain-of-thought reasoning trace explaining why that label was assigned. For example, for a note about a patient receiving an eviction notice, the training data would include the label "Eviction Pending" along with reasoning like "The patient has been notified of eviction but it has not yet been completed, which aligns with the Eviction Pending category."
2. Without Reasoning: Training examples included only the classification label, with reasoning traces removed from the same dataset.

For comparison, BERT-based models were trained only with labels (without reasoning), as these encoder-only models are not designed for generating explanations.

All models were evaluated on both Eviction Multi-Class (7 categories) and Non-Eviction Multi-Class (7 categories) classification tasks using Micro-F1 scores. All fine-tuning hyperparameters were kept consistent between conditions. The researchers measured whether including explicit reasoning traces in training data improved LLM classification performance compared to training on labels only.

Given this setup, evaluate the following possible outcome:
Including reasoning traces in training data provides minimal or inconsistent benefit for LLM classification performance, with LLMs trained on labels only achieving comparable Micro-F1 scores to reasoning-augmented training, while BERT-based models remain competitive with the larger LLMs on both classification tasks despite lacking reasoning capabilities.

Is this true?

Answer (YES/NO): NO